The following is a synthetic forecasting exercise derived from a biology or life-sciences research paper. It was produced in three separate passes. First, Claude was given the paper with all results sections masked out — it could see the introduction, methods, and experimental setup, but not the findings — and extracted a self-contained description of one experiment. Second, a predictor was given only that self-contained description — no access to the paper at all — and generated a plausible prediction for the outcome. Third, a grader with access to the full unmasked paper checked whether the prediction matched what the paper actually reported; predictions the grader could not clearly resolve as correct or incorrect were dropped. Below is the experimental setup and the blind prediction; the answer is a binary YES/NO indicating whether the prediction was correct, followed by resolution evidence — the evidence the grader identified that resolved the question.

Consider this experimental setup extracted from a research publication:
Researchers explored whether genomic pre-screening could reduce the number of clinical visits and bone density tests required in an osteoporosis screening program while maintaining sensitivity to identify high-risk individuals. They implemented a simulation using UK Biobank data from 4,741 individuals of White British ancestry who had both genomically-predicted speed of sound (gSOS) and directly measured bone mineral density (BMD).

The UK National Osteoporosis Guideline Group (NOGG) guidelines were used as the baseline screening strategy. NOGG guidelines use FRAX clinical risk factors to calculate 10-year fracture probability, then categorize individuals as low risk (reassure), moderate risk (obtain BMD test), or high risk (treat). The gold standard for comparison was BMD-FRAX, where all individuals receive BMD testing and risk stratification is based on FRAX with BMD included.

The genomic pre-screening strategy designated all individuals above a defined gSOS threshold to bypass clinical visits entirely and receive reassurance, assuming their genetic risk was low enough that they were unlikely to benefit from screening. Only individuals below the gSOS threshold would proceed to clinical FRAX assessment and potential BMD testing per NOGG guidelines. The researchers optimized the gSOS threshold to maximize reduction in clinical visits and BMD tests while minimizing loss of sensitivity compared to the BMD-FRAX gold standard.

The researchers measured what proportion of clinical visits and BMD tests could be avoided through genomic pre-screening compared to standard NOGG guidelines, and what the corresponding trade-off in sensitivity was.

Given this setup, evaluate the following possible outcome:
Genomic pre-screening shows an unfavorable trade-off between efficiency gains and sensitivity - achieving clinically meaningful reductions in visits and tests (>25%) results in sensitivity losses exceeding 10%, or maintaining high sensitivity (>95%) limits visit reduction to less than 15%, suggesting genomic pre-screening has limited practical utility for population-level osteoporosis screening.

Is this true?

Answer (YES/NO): NO